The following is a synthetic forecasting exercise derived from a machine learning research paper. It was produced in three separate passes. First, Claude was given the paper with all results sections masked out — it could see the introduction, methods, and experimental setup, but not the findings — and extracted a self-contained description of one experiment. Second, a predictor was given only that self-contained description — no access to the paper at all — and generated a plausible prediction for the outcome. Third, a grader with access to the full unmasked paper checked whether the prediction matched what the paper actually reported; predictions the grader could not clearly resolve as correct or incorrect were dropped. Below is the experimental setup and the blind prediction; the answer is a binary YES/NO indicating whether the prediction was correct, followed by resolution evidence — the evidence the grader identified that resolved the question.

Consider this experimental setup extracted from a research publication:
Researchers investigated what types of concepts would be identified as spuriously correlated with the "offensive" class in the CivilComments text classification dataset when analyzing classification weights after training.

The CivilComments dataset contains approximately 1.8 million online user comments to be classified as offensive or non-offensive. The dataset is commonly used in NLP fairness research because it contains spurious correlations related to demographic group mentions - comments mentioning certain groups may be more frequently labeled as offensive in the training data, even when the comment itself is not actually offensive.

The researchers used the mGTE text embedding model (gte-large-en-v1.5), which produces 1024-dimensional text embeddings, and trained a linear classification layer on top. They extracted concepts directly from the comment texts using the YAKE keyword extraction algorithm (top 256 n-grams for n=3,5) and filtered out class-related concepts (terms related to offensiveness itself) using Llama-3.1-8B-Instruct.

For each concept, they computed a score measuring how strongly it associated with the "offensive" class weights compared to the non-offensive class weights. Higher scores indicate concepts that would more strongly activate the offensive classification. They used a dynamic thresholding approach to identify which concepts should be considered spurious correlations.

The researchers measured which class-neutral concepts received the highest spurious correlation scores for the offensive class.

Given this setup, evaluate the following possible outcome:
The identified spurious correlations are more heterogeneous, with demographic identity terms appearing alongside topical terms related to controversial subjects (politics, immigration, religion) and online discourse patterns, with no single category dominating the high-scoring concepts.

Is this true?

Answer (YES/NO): NO